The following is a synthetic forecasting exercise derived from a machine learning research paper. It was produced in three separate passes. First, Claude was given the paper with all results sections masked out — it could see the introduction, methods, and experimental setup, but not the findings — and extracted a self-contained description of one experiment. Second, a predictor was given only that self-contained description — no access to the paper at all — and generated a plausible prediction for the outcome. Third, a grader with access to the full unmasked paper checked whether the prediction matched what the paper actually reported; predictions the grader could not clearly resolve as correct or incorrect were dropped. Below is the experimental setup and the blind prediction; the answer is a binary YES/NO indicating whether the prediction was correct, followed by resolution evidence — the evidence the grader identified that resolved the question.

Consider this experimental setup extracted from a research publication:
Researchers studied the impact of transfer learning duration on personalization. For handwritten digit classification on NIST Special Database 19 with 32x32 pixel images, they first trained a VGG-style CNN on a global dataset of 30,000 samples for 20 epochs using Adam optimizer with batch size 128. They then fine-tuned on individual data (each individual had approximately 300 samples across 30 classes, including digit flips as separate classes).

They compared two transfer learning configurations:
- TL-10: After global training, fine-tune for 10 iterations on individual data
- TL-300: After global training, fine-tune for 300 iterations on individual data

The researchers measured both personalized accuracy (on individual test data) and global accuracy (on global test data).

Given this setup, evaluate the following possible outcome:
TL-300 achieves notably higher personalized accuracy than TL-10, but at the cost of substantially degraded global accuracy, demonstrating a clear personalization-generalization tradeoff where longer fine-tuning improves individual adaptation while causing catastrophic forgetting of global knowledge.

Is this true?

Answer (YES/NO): NO